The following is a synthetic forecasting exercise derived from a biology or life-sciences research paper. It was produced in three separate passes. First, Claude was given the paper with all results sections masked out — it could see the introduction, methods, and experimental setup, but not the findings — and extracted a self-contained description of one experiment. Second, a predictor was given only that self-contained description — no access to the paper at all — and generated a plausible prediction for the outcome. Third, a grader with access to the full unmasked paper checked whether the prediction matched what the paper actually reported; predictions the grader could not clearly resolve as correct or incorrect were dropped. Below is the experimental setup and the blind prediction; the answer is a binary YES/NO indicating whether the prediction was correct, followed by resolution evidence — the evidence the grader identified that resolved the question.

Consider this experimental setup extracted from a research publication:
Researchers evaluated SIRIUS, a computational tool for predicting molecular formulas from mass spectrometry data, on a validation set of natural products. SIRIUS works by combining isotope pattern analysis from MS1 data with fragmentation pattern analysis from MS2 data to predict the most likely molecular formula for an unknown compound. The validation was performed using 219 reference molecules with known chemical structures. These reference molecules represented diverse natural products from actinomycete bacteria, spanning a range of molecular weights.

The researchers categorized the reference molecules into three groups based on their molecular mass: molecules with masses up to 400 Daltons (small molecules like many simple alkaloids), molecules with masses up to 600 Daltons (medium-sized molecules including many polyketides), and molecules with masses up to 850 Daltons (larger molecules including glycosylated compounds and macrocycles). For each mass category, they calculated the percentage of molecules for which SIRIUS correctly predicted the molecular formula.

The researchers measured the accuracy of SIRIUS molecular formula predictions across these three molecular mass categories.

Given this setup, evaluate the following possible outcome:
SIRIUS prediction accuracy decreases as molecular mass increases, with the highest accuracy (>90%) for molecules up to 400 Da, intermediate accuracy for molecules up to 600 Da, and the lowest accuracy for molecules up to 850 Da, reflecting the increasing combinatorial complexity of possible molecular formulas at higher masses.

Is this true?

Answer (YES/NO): YES